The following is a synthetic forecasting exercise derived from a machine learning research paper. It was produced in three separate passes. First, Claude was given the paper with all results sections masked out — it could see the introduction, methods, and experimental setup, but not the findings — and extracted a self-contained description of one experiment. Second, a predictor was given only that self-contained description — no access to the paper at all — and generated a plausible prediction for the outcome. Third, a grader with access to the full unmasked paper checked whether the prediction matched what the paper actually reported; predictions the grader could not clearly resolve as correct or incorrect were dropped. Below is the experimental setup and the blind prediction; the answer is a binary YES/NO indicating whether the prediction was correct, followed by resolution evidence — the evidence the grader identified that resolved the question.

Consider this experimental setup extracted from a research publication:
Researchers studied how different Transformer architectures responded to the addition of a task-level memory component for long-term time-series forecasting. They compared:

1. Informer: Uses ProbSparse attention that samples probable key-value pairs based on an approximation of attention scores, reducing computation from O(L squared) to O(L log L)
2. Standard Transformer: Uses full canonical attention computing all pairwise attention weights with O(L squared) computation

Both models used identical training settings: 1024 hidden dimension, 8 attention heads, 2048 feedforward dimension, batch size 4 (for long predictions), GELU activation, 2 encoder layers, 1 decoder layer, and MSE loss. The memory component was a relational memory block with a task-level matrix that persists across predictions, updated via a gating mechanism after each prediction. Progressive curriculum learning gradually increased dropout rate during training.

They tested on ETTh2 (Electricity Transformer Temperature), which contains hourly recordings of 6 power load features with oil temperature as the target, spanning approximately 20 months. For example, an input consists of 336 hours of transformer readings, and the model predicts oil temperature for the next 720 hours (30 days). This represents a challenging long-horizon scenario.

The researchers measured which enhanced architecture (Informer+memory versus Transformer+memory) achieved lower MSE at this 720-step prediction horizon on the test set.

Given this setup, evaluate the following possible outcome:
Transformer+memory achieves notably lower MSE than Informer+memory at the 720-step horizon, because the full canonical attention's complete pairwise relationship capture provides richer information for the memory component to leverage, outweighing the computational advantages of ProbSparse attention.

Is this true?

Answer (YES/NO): NO